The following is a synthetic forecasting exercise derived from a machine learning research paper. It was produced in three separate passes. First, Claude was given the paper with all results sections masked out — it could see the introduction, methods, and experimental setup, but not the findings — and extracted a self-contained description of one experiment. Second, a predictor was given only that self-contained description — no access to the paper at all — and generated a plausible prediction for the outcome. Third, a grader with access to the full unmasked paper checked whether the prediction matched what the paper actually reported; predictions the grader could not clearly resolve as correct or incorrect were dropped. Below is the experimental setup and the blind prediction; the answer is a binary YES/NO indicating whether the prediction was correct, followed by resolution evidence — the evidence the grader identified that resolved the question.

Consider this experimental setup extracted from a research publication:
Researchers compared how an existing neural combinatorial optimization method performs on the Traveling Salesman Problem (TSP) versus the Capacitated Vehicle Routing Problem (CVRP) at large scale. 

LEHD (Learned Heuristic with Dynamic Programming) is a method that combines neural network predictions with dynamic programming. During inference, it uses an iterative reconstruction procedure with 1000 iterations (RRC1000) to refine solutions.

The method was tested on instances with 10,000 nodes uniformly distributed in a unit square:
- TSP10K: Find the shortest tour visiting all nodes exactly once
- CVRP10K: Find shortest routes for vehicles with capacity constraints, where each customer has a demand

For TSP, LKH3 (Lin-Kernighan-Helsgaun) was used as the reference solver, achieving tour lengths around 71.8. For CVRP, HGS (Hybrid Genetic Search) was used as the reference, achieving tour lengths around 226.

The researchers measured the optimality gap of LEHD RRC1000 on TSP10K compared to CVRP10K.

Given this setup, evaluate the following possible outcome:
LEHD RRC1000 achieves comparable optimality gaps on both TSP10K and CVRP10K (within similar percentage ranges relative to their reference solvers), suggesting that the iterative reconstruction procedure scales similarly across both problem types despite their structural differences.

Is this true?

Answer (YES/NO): YES